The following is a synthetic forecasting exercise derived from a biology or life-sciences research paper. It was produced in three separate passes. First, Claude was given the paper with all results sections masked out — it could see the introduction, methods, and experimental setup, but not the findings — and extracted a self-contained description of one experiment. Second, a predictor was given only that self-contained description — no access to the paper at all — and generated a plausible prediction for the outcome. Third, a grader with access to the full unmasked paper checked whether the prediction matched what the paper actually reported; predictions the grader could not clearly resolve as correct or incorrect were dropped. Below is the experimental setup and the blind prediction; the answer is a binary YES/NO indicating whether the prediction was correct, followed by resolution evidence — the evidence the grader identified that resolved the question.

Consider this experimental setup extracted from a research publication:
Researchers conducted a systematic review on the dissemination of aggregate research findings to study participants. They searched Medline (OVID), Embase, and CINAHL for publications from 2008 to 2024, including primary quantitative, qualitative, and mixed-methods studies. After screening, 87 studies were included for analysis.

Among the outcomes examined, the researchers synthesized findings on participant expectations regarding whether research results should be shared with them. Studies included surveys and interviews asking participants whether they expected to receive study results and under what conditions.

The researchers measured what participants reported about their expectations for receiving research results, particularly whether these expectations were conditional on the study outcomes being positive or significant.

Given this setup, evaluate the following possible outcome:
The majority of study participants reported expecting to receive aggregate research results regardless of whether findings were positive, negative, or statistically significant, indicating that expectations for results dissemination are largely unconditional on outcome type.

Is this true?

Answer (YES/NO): YES